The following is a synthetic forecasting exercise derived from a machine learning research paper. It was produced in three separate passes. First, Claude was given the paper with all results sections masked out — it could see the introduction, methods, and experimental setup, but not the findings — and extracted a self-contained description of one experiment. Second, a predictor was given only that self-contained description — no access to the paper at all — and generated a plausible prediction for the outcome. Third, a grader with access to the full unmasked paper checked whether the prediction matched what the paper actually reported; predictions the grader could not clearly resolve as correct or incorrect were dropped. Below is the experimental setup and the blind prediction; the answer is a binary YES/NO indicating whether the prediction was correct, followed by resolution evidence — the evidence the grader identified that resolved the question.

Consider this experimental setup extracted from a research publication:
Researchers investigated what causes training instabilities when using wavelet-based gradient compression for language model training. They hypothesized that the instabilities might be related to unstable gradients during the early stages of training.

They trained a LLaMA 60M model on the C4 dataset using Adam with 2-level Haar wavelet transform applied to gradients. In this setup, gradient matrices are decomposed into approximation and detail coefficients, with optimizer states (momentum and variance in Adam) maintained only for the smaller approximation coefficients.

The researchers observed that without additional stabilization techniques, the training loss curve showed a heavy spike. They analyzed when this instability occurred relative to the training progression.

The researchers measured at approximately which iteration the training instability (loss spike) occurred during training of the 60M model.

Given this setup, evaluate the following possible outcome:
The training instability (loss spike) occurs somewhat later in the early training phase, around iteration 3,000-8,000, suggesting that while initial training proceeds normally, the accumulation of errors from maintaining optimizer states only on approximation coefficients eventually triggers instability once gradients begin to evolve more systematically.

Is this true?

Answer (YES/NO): NO